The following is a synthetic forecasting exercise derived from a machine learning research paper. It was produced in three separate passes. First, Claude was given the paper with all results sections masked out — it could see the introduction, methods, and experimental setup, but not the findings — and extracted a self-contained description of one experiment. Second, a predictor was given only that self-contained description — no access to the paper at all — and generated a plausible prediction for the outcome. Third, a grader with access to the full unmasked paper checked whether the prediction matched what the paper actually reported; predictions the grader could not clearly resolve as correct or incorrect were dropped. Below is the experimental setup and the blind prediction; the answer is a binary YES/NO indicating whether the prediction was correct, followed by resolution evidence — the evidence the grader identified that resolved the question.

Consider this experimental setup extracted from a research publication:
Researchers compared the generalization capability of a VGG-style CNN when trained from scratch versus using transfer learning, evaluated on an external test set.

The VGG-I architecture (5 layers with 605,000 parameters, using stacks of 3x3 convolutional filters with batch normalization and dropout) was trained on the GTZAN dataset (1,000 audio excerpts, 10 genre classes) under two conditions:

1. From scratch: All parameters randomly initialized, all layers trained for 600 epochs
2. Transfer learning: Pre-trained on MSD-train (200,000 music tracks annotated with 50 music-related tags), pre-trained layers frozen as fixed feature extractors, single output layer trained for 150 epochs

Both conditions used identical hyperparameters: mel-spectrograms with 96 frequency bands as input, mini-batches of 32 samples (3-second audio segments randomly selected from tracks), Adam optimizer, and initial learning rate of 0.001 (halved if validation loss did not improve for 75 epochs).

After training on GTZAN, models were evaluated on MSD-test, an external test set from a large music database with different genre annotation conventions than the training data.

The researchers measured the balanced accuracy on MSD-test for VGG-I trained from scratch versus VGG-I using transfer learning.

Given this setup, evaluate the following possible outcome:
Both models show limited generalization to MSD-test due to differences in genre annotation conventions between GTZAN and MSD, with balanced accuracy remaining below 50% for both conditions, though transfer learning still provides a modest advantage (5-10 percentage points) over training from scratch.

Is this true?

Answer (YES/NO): NO